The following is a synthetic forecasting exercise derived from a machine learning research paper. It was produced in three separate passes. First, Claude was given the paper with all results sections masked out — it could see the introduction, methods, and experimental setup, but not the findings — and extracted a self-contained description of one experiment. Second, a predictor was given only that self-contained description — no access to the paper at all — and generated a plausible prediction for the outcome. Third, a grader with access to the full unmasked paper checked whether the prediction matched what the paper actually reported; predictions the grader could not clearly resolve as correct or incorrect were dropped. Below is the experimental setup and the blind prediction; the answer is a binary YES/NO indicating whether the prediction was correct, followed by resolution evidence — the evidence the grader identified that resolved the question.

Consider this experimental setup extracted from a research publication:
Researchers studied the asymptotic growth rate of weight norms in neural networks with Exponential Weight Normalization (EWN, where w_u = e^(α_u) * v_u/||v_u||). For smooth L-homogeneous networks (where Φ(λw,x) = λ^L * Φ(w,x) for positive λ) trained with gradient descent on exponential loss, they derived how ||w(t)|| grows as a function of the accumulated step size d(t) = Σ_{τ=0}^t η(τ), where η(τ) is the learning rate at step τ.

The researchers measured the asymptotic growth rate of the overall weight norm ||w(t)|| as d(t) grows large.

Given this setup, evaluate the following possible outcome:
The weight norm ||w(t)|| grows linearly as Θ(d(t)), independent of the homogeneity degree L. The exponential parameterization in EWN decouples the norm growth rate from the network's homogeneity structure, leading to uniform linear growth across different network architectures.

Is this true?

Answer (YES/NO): NO